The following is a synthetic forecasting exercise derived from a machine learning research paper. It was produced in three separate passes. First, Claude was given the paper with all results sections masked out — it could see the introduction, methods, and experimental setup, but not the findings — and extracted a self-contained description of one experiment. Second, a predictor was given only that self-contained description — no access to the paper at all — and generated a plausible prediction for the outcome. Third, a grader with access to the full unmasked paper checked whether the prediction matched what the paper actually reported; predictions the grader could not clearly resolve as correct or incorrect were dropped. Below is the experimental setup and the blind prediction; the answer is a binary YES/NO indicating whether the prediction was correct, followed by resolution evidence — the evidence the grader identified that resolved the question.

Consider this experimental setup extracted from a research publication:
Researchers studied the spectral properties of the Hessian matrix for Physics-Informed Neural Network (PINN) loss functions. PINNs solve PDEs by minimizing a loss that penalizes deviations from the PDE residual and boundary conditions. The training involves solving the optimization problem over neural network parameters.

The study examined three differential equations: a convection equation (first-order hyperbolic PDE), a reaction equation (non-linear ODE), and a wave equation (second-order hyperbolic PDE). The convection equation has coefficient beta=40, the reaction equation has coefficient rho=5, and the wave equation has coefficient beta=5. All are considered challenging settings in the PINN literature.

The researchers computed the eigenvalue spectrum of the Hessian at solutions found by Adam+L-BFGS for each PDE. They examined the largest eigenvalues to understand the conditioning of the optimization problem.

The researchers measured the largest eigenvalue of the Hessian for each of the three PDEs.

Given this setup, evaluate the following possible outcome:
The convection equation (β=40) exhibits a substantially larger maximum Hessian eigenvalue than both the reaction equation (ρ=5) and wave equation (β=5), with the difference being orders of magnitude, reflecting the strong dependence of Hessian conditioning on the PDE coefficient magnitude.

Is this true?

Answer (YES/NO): NO